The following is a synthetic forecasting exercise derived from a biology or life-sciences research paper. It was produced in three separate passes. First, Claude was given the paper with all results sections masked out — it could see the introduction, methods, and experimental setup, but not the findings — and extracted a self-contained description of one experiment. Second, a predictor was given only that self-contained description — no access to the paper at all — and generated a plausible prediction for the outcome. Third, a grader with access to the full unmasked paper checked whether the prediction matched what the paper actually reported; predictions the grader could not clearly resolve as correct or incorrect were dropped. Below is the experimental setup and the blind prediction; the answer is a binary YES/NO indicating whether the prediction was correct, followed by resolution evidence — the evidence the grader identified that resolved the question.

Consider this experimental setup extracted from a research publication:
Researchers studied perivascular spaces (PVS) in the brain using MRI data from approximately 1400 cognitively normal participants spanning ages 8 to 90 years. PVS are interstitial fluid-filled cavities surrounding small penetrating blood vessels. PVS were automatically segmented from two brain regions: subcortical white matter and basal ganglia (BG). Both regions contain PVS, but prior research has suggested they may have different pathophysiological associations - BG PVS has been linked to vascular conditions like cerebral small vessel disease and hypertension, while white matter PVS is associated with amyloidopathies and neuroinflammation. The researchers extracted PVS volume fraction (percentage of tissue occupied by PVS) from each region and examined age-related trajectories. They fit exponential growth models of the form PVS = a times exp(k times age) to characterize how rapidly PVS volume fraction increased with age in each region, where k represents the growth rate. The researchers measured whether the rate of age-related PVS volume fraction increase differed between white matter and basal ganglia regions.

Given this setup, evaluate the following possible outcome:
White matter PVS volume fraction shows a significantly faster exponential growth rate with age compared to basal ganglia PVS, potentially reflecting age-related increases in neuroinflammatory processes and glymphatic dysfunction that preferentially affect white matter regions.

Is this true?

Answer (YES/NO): NO